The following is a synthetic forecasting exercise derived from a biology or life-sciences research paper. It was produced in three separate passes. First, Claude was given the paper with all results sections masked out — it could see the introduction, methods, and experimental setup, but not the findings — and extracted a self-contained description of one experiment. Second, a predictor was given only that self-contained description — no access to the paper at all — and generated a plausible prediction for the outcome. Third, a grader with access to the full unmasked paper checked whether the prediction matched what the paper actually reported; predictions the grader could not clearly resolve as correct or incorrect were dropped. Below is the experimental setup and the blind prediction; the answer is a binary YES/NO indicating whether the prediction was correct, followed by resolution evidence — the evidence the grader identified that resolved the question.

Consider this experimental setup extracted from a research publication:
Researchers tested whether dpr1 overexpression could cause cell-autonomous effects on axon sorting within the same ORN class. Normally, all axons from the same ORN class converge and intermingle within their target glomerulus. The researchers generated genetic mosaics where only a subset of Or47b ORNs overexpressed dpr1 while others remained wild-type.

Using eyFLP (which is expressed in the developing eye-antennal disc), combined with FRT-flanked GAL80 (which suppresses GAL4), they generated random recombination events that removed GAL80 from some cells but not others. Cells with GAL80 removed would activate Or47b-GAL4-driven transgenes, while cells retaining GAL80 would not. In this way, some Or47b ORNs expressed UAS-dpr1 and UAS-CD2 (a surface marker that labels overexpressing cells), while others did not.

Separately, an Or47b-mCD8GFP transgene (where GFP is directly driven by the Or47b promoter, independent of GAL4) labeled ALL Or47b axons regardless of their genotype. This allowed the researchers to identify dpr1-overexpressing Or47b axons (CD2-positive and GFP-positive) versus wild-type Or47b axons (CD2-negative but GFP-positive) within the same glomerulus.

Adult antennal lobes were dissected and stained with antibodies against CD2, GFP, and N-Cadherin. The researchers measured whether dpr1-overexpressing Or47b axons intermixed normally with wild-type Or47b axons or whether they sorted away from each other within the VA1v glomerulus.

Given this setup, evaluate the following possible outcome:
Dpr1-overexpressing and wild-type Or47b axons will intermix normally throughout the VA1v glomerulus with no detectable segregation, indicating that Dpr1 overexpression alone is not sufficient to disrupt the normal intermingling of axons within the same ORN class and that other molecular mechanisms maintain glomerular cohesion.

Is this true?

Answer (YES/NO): YES